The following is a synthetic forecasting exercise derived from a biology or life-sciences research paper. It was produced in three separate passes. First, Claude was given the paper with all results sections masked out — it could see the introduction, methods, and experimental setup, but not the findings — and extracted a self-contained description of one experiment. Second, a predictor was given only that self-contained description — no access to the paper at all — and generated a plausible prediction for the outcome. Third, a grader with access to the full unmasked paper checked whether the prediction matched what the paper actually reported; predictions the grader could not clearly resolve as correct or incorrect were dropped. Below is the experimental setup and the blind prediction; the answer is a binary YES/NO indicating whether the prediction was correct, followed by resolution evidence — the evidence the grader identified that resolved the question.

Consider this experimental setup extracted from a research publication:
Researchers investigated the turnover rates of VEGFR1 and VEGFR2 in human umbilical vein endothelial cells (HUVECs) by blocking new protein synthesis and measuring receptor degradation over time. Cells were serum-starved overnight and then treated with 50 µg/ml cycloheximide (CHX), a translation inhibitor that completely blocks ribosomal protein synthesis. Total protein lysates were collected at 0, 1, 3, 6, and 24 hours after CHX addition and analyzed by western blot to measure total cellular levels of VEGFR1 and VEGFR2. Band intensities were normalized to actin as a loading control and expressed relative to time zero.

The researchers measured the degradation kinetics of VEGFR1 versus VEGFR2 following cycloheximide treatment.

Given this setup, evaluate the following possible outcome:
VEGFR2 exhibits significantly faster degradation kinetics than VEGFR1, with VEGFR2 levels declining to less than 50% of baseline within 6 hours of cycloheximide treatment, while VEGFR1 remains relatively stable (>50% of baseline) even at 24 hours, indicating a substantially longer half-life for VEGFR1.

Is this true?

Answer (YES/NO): NO